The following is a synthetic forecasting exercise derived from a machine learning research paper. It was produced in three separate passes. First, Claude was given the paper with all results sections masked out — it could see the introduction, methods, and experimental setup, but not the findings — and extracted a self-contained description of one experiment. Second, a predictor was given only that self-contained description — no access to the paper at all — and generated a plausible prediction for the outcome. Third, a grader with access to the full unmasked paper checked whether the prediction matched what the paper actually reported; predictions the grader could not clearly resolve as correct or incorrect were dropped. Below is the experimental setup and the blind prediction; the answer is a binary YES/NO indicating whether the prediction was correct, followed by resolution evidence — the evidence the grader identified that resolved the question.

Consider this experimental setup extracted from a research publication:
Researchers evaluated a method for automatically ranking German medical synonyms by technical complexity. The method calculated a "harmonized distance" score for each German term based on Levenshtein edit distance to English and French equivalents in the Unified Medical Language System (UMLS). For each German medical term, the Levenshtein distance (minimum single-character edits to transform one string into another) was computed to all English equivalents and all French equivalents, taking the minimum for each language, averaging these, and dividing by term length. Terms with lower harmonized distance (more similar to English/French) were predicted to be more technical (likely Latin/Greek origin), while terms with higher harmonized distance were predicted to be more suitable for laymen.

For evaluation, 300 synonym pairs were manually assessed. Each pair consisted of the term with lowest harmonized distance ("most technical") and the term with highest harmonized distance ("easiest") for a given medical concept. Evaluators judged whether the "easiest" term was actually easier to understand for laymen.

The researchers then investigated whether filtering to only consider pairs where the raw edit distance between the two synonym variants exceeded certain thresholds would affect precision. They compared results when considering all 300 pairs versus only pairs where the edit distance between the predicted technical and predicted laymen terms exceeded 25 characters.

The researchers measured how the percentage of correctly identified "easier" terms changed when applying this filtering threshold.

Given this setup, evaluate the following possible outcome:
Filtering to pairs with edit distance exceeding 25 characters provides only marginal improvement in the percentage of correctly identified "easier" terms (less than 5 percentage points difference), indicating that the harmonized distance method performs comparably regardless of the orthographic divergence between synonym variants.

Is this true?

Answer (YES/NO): NO